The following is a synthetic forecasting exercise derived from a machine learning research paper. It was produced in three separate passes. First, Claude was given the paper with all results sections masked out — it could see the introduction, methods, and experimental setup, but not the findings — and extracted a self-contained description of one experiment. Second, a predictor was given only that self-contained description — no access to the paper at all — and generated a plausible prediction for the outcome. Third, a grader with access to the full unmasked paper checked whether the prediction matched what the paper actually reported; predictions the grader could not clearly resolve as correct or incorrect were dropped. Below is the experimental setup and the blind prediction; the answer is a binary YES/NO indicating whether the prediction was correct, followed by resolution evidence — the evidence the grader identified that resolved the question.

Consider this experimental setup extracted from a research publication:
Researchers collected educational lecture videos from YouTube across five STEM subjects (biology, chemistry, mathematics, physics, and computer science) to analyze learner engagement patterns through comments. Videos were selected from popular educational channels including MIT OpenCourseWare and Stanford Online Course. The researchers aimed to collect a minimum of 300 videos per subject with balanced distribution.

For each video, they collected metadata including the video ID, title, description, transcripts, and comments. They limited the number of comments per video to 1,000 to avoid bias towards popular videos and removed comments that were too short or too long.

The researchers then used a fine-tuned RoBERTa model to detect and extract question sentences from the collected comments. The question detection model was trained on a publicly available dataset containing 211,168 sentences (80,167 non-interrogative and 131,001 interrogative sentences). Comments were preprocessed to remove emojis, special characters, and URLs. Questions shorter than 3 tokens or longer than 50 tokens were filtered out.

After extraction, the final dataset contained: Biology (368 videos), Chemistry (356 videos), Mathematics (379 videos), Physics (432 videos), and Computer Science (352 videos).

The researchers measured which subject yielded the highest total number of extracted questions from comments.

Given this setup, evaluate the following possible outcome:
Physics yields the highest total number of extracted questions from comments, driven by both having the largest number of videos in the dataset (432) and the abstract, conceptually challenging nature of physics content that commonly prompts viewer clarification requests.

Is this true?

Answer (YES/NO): NO